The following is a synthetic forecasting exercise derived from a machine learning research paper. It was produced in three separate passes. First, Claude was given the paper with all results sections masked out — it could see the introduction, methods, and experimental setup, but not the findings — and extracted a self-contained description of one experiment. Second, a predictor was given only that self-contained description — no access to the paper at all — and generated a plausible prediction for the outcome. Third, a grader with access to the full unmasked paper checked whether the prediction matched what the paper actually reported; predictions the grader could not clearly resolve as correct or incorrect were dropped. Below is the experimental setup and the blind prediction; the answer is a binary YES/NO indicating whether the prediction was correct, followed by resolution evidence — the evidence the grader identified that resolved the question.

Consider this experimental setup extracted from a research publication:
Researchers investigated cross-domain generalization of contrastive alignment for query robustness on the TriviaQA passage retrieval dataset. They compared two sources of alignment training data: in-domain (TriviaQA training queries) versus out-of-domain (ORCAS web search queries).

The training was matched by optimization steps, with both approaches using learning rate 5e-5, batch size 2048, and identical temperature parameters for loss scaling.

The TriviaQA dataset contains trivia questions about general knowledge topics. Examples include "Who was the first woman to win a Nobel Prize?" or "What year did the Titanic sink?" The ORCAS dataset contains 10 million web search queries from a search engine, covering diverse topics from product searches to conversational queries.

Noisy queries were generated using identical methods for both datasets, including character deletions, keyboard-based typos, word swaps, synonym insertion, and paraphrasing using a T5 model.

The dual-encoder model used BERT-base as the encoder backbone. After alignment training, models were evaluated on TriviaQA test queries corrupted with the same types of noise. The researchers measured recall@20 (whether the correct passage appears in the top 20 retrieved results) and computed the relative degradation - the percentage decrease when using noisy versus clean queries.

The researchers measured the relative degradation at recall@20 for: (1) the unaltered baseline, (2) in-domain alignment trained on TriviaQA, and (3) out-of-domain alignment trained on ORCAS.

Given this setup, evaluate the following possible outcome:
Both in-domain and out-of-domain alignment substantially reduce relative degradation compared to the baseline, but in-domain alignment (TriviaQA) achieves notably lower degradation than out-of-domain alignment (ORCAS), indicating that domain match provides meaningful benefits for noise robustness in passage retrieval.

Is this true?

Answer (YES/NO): NO